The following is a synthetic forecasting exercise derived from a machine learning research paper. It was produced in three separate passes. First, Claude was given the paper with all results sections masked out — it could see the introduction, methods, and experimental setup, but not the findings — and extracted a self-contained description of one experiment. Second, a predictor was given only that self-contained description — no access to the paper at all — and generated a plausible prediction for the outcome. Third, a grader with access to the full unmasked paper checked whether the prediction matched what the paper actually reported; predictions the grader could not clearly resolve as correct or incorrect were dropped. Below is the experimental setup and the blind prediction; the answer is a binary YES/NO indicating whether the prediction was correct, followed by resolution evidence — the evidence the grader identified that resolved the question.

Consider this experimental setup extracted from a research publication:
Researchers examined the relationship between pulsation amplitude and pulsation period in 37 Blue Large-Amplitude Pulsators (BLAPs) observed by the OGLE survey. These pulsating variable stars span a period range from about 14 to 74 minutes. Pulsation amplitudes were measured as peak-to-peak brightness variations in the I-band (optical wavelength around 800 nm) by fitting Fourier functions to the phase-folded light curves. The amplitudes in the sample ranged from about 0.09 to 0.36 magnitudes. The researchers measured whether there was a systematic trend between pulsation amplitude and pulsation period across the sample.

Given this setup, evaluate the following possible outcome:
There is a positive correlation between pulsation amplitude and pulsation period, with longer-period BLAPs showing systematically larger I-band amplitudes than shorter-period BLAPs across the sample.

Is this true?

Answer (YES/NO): NO